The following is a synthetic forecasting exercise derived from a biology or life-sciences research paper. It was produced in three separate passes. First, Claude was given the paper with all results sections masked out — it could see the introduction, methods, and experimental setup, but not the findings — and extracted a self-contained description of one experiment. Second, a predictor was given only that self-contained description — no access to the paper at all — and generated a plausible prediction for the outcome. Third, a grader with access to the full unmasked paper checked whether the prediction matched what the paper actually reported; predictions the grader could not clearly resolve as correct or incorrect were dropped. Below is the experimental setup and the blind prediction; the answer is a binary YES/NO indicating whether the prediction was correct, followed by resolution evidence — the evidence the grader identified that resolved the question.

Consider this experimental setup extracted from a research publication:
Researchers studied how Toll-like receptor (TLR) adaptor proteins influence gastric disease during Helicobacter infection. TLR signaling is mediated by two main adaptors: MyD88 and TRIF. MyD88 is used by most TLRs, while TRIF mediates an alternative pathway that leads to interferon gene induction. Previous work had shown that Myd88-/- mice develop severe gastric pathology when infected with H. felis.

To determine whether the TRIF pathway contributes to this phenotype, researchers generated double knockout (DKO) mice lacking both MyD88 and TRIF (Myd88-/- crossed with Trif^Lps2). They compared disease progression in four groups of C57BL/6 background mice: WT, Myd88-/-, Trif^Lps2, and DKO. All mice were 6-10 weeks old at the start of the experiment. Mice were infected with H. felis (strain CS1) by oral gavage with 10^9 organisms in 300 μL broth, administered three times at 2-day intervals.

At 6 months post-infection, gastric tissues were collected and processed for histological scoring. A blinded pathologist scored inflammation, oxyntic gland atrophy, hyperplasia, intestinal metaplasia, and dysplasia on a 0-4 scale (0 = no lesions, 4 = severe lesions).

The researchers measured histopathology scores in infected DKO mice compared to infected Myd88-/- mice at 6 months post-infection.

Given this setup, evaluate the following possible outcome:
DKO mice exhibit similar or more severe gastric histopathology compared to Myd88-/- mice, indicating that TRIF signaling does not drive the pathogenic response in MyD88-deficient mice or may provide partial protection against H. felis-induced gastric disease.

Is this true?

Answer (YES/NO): NO